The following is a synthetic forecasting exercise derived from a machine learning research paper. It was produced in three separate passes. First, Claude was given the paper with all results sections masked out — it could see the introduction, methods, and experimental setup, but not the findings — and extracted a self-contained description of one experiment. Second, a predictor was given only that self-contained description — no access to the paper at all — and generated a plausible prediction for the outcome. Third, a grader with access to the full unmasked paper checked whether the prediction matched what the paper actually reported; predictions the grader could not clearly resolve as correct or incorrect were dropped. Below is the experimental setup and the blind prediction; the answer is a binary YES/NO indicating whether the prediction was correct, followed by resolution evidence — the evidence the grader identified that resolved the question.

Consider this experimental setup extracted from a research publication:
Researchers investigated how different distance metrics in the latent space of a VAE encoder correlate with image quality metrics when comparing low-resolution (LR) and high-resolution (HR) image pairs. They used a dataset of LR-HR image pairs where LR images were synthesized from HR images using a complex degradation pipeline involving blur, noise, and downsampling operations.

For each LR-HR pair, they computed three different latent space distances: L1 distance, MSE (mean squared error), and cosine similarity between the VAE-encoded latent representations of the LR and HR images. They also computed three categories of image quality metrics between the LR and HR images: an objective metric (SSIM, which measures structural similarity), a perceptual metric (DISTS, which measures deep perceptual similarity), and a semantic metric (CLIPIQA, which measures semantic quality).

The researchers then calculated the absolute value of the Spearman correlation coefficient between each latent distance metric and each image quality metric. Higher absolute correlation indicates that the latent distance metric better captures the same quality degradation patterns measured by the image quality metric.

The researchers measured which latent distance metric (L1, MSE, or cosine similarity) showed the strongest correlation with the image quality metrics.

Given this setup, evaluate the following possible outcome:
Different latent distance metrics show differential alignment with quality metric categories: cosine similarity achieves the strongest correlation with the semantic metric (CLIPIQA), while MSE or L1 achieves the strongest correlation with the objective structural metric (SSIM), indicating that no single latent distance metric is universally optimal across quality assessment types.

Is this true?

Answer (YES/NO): NO